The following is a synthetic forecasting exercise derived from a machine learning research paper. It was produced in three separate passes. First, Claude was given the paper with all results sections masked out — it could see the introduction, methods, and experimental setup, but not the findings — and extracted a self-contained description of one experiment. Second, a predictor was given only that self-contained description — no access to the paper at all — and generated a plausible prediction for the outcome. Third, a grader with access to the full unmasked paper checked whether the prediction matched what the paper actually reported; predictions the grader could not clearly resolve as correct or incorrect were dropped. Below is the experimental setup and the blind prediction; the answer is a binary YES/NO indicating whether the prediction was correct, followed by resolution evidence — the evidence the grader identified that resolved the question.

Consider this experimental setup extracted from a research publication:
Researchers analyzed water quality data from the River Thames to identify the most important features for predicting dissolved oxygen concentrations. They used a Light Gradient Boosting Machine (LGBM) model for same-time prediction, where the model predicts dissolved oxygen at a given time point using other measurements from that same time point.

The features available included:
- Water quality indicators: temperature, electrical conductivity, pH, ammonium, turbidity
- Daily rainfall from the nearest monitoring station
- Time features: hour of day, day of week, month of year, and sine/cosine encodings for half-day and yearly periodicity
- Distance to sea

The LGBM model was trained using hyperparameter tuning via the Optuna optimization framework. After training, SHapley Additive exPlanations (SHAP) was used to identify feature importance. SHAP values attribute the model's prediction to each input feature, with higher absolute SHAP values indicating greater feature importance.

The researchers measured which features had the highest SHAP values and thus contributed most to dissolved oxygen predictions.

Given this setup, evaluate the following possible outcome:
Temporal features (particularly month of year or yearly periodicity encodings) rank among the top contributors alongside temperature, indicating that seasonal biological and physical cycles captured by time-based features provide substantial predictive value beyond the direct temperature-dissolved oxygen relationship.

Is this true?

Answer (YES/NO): YES